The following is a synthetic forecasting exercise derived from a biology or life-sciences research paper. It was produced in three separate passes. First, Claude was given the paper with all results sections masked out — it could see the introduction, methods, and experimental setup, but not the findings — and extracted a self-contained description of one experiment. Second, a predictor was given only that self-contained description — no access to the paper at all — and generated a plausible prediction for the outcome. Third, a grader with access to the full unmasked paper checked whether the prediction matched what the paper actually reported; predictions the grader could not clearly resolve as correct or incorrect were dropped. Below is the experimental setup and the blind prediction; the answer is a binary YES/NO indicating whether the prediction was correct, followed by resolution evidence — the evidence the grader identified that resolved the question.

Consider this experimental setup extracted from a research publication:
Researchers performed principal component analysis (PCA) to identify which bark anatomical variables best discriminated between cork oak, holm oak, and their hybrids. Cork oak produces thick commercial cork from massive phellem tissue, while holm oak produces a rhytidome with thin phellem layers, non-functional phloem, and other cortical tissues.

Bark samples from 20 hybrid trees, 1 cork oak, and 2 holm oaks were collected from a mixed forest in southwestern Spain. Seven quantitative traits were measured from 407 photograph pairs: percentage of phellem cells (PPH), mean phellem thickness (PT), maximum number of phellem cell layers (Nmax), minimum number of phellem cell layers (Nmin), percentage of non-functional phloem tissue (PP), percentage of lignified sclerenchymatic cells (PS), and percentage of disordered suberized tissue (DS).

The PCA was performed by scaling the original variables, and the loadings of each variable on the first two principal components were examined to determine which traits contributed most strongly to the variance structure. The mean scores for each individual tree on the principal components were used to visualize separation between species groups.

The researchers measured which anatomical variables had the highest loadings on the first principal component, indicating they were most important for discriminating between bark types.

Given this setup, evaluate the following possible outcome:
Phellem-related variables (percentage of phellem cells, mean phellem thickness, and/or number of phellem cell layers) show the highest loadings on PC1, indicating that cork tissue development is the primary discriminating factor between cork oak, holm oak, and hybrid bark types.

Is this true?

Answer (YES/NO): YES